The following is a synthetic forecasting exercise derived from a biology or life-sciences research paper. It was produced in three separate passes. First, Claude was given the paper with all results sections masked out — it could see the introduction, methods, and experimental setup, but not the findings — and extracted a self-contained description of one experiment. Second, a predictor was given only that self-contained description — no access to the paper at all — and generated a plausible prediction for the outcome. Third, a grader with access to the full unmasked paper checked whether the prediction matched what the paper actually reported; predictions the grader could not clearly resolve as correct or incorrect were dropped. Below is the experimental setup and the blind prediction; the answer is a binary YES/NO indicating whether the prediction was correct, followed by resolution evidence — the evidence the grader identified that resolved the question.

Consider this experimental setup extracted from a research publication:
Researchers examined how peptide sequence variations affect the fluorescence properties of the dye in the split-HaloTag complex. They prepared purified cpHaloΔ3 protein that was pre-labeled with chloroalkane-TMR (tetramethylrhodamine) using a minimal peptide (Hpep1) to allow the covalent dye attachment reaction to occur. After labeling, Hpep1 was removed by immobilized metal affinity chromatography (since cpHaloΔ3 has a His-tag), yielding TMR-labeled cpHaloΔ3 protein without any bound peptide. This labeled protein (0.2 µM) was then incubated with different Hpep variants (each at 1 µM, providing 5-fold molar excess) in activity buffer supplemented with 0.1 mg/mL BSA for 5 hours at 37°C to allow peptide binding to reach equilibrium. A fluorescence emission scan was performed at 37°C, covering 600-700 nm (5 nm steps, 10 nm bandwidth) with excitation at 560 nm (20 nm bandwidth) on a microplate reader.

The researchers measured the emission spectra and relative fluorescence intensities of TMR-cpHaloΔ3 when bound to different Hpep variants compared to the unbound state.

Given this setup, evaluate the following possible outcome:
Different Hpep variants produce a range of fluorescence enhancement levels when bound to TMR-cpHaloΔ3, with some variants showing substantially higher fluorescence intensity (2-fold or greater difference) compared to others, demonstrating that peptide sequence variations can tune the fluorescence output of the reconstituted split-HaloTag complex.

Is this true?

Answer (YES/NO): YES